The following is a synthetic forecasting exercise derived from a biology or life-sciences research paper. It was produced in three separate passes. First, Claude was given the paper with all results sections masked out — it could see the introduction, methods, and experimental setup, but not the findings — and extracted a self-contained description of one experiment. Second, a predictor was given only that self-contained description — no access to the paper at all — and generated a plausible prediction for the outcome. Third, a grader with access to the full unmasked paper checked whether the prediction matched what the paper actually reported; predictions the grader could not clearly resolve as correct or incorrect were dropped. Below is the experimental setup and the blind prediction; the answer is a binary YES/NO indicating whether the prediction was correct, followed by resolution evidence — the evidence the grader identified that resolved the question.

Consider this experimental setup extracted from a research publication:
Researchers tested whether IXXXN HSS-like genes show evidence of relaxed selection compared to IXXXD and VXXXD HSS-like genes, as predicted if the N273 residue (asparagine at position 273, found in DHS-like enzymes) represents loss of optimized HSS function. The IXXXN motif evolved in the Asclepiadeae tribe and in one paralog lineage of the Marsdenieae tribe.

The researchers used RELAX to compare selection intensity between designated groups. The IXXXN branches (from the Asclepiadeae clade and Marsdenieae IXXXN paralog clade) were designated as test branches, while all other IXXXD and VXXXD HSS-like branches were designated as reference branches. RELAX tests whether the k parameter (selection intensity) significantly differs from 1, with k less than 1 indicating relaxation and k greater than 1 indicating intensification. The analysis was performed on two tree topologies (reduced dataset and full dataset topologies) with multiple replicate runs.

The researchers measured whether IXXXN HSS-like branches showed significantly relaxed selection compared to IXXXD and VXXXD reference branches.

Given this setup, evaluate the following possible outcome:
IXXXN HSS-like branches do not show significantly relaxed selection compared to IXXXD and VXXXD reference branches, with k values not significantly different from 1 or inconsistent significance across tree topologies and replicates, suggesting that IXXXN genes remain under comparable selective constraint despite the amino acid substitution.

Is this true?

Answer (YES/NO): NO